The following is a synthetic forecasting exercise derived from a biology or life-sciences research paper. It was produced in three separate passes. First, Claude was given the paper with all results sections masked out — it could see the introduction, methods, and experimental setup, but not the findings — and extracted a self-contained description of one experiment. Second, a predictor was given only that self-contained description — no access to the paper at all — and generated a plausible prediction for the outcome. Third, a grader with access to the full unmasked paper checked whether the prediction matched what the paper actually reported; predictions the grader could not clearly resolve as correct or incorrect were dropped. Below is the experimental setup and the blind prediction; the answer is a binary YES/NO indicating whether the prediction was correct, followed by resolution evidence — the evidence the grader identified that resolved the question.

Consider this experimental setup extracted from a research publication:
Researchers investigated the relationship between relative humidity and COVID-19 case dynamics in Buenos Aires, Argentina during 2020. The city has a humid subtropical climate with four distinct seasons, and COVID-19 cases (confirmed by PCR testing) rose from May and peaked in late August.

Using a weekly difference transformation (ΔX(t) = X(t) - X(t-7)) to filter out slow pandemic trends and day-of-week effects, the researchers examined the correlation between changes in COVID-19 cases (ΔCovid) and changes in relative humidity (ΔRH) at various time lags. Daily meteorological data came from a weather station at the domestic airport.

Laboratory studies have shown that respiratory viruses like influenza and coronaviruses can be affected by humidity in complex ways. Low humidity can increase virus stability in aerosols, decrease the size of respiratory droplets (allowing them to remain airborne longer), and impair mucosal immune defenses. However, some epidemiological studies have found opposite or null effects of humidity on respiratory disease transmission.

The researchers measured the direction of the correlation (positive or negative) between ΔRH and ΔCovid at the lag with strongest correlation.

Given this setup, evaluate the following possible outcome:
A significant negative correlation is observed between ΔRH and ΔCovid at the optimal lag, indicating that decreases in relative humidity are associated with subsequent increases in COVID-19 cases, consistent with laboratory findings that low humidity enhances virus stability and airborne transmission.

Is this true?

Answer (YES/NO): YES